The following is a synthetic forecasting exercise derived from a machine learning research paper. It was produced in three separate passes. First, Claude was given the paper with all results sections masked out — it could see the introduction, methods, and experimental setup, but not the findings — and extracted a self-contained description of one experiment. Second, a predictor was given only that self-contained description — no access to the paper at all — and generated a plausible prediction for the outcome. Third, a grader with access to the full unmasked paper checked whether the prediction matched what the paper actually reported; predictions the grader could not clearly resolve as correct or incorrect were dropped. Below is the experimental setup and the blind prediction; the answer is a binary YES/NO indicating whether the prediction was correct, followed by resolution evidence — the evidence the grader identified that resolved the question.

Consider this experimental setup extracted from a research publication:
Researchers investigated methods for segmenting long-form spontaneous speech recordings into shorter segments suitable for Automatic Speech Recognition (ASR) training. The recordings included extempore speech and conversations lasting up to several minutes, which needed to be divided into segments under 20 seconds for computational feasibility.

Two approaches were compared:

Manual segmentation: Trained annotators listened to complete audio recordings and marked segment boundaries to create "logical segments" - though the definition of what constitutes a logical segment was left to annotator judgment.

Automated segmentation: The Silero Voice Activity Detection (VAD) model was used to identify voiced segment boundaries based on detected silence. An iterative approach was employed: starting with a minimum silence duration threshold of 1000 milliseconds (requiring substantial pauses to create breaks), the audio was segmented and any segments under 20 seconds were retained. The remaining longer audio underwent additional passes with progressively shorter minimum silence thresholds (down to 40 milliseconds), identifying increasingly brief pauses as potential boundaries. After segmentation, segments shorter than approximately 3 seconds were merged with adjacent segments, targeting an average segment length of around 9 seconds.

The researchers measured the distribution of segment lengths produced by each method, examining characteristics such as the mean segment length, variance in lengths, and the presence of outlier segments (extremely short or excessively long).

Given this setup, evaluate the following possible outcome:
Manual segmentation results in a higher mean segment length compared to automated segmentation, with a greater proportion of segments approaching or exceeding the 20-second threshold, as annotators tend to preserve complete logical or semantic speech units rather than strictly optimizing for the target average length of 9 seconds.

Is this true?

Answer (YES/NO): NO